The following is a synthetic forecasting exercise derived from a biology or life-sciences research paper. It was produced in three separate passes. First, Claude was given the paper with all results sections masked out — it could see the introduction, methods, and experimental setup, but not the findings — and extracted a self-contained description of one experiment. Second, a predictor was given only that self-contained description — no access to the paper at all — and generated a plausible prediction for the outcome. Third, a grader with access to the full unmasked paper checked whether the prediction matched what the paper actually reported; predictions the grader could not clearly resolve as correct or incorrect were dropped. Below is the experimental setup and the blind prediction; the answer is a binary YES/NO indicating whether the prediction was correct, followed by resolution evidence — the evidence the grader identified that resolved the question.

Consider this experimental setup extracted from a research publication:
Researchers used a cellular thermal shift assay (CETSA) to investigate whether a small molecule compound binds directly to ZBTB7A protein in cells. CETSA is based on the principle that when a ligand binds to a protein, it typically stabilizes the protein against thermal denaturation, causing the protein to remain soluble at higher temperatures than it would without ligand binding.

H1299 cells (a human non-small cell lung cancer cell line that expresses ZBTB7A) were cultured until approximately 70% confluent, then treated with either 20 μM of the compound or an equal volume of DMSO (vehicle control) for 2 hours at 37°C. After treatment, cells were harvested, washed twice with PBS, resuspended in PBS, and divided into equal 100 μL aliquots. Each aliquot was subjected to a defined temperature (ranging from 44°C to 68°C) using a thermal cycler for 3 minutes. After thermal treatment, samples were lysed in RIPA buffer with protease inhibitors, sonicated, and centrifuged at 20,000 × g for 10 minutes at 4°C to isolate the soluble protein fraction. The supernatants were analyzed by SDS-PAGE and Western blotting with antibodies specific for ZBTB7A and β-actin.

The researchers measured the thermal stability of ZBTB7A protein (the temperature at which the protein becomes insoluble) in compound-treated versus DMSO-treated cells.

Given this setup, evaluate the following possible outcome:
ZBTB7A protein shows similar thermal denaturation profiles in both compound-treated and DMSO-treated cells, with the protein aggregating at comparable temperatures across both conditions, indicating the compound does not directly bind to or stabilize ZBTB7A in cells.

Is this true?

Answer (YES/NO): NO